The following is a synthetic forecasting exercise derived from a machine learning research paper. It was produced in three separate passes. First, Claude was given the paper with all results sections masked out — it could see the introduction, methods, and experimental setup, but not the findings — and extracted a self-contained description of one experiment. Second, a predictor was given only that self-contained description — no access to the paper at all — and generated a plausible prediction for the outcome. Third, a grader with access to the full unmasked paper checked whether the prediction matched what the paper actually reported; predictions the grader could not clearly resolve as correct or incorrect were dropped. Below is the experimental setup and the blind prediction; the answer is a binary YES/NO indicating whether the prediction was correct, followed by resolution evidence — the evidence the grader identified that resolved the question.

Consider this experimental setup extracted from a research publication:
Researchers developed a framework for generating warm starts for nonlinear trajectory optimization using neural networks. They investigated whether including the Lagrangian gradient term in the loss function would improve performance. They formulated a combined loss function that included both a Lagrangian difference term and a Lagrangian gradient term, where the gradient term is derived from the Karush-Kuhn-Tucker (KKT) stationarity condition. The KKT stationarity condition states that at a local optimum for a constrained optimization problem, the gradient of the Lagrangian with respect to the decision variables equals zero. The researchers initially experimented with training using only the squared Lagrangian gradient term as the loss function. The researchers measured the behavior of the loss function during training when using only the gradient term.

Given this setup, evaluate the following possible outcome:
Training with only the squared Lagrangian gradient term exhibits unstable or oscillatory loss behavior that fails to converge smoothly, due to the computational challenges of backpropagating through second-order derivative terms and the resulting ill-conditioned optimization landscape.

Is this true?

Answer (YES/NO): NO